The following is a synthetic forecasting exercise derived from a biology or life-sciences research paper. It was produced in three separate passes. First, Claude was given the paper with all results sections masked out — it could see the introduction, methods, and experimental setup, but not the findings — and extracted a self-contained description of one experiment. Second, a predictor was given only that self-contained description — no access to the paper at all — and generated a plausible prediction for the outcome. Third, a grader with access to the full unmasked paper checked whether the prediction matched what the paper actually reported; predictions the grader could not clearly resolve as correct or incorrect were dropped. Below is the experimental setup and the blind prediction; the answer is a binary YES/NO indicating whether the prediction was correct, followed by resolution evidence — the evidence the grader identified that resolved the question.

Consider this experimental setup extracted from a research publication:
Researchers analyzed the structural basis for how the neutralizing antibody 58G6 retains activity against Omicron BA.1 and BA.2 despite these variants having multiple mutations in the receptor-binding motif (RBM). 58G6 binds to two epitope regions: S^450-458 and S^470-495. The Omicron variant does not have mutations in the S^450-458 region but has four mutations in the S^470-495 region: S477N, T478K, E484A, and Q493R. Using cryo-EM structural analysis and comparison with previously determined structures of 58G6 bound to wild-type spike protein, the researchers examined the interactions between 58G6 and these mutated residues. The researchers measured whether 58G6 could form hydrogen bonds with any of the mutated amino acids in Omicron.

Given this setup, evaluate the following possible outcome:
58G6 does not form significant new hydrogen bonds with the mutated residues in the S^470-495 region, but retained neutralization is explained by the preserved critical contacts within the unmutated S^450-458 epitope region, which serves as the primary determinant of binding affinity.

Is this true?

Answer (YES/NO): NO